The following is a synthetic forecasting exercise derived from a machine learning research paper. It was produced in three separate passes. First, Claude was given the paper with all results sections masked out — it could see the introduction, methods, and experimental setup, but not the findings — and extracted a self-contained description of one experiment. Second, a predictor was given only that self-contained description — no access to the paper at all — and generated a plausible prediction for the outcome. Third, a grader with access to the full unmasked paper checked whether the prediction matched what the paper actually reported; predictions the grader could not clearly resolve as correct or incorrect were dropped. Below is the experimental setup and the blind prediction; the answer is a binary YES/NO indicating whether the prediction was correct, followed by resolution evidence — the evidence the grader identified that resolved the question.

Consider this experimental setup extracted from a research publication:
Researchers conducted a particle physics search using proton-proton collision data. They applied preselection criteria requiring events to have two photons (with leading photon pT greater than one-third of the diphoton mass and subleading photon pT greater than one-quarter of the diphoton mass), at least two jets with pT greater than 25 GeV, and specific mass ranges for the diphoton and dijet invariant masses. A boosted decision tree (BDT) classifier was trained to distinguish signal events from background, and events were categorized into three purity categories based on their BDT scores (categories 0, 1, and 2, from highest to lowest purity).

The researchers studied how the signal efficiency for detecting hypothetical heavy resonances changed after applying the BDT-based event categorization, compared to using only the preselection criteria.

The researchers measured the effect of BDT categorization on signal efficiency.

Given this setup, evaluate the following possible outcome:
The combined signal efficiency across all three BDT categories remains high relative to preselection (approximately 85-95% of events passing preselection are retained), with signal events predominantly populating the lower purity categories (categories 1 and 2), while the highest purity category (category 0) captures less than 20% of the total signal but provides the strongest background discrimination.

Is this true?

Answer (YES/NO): NO